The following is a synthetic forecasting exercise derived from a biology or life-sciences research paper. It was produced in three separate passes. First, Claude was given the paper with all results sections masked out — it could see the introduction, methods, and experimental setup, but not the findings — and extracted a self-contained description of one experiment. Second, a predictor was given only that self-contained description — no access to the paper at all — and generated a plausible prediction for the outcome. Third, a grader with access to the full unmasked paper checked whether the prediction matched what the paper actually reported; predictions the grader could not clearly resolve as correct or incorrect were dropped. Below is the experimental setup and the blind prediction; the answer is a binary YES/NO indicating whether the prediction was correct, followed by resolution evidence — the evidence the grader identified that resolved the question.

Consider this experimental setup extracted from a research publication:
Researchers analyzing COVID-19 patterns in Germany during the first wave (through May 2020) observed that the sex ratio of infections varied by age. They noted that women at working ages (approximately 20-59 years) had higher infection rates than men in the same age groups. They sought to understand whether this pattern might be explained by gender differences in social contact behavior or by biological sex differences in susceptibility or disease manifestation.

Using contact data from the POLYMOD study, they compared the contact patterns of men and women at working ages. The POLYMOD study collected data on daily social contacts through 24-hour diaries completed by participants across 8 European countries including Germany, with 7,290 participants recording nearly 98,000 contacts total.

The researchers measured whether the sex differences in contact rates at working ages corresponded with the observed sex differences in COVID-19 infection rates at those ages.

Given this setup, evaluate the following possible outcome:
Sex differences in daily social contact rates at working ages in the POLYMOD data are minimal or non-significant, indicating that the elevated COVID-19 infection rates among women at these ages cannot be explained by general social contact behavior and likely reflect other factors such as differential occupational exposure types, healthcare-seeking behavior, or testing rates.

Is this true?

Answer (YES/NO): NO